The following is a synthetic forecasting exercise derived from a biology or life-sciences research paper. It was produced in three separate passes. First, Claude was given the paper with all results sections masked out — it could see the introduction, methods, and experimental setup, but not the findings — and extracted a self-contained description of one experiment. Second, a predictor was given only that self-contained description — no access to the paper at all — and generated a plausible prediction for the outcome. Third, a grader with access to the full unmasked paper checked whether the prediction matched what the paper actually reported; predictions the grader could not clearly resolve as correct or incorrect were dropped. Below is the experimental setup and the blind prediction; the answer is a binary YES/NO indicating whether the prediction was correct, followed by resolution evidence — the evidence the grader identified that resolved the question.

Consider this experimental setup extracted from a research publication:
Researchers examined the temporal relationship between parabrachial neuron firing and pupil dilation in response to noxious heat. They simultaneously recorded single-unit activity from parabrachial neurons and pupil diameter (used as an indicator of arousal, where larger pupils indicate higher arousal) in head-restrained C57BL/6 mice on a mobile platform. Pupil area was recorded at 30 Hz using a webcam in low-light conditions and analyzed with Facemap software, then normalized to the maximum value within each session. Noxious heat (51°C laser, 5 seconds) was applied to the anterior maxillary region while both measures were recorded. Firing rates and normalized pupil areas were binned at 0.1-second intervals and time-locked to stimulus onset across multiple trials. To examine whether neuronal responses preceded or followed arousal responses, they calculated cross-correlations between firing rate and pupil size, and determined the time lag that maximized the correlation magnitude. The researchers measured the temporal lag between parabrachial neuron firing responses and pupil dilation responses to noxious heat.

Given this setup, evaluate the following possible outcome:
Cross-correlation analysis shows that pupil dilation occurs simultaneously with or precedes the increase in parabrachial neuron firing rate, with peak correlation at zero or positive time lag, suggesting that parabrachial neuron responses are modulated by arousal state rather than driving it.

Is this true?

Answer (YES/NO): NO